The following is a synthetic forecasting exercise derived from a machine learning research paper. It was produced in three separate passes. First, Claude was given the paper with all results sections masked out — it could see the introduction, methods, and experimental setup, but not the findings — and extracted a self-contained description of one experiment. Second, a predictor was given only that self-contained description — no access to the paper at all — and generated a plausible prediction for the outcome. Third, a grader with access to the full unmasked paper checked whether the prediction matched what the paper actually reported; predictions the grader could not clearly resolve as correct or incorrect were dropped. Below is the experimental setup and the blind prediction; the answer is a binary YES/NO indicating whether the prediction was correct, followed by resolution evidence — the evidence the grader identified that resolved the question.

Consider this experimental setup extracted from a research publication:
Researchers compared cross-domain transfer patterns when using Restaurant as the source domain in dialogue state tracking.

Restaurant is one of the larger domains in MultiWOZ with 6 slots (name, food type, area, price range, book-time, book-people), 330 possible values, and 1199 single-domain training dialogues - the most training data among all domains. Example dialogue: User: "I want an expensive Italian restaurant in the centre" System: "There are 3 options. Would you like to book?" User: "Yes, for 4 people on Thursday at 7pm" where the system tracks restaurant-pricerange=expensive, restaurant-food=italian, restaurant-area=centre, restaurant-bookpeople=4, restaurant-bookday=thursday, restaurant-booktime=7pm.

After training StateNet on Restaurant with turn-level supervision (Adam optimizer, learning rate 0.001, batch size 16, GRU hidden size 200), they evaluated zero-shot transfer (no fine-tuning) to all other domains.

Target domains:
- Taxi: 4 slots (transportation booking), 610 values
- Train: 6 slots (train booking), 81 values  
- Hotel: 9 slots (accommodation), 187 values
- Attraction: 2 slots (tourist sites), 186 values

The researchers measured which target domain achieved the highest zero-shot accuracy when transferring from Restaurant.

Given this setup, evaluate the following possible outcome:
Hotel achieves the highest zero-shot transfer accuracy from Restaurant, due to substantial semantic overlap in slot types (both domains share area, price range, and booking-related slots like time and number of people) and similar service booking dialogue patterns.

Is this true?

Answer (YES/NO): NO